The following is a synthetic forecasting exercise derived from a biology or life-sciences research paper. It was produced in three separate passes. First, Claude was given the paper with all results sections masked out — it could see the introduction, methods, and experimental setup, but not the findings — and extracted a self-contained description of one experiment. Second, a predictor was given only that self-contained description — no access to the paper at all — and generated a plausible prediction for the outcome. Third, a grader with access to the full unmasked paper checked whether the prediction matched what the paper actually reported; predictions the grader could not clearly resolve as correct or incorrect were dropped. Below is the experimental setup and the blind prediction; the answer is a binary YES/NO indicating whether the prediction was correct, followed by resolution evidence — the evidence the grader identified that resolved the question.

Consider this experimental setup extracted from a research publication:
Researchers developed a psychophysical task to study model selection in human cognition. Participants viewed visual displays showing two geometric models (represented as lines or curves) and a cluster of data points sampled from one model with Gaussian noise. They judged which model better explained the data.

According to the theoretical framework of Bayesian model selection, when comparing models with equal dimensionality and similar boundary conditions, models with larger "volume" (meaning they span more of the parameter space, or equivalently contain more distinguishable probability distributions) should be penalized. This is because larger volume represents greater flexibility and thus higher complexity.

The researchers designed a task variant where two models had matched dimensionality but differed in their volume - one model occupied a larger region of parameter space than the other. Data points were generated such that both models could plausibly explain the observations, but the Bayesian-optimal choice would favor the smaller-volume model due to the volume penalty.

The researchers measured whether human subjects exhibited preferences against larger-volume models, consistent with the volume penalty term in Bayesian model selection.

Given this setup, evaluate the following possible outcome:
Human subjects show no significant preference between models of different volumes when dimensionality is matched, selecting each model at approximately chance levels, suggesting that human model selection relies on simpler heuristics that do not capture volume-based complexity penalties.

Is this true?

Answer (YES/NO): NO